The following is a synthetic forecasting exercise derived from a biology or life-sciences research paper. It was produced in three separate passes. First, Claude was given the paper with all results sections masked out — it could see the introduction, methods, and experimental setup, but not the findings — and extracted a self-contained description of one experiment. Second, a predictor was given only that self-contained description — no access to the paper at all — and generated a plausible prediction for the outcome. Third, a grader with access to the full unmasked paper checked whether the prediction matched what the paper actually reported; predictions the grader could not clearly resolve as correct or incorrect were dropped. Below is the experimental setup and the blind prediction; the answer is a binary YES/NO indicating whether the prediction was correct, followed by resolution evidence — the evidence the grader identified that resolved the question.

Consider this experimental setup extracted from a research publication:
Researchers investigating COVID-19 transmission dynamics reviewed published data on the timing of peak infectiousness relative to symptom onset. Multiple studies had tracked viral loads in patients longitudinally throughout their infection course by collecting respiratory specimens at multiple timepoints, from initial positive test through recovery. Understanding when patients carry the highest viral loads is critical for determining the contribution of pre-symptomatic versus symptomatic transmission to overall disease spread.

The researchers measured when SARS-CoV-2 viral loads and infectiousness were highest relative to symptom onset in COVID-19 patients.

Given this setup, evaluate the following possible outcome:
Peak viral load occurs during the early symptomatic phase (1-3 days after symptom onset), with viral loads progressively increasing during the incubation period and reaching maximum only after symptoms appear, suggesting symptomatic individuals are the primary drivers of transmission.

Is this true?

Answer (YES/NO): NO